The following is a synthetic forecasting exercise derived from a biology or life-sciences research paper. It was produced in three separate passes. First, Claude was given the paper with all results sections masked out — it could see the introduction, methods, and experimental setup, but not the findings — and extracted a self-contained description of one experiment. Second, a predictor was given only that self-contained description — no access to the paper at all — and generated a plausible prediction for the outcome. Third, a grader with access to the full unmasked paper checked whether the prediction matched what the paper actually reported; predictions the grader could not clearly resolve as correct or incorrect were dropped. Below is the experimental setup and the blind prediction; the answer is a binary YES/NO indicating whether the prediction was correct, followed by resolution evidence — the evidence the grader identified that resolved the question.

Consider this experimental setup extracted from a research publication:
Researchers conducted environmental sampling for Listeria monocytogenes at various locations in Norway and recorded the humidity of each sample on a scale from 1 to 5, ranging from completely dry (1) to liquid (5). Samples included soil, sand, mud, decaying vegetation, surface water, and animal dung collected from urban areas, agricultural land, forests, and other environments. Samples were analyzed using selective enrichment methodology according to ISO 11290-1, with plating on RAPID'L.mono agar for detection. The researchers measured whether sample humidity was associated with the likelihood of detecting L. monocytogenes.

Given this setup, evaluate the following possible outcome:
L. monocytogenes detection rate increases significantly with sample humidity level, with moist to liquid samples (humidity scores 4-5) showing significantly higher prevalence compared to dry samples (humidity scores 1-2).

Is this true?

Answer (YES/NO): NO